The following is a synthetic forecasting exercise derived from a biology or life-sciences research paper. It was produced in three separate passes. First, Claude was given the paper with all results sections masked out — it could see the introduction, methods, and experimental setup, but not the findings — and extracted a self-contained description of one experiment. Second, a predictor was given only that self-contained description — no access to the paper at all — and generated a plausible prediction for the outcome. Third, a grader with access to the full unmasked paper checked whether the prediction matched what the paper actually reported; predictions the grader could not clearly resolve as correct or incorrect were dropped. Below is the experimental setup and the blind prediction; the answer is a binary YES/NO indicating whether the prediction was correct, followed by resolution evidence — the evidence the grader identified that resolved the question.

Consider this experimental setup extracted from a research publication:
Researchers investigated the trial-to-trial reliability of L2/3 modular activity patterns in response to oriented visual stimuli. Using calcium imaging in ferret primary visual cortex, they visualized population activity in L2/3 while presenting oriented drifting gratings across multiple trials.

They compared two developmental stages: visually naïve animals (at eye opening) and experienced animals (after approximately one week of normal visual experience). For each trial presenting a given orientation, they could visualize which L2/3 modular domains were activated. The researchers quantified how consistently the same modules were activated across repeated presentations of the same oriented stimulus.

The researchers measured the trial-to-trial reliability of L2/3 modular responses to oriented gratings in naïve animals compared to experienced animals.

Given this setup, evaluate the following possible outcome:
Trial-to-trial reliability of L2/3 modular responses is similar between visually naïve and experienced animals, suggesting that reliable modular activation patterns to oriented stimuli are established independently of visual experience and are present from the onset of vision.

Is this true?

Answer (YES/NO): NO